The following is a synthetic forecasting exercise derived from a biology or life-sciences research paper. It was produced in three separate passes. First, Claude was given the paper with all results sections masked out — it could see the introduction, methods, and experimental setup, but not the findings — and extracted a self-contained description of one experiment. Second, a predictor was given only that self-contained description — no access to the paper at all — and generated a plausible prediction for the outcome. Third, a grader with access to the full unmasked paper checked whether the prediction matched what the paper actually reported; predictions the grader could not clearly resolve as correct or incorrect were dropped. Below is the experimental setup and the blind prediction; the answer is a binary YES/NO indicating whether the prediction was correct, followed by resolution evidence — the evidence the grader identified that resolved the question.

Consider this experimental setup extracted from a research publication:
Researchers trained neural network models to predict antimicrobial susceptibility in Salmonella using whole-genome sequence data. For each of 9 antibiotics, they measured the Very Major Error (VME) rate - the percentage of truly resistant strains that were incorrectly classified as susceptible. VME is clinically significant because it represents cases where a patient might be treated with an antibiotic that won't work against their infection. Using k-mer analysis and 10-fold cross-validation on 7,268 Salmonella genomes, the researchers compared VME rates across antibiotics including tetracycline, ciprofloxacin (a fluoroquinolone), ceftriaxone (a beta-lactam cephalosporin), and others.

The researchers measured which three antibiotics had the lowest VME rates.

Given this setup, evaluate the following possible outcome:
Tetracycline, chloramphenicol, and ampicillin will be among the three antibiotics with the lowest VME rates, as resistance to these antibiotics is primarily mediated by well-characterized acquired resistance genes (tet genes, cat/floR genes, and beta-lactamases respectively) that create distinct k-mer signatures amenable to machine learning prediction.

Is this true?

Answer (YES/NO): NO